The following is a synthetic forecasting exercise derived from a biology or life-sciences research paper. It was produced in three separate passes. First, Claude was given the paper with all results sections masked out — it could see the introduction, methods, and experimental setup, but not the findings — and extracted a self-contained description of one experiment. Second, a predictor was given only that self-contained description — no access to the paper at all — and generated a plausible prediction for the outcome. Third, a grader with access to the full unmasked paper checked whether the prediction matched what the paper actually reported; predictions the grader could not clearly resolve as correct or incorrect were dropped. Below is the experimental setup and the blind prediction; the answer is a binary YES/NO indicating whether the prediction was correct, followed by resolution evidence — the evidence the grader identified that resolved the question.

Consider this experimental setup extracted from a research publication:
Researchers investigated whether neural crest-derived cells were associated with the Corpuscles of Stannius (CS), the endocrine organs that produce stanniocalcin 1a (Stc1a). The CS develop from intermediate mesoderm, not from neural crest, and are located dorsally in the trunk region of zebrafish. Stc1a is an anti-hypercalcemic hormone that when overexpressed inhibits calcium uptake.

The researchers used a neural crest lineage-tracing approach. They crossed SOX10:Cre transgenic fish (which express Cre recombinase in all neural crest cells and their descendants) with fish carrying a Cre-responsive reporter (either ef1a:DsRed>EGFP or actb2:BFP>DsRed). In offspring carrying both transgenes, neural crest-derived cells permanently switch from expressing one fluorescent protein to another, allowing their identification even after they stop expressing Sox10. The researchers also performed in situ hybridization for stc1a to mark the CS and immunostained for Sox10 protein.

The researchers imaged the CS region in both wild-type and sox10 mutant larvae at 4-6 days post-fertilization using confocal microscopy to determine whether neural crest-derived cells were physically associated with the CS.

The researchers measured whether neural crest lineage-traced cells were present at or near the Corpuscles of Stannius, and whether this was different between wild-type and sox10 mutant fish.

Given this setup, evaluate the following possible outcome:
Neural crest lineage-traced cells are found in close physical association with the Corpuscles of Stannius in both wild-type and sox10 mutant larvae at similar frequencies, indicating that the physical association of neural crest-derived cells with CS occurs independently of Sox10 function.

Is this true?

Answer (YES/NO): NO